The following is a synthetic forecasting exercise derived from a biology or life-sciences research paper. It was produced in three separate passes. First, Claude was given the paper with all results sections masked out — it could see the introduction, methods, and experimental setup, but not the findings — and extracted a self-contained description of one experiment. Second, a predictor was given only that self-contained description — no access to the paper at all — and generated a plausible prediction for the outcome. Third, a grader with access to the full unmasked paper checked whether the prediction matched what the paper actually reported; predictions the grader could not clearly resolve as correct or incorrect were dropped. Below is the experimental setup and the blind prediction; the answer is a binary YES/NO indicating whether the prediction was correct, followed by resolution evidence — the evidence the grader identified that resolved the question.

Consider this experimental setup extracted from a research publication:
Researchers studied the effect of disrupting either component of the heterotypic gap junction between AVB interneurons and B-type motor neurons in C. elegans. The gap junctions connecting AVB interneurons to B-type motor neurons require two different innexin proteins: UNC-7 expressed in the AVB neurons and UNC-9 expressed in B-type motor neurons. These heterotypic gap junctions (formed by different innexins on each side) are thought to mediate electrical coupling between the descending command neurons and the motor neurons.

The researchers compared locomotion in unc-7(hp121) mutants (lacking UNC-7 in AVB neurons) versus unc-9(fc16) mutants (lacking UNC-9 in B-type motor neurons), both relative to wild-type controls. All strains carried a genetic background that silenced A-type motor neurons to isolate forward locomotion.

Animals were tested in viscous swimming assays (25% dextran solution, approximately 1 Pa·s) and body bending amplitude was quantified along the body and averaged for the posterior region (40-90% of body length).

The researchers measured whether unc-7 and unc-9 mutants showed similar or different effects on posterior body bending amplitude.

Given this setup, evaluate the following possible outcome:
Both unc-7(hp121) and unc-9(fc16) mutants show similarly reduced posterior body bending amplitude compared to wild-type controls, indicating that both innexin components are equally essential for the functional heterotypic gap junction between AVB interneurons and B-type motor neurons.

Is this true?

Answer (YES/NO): YES